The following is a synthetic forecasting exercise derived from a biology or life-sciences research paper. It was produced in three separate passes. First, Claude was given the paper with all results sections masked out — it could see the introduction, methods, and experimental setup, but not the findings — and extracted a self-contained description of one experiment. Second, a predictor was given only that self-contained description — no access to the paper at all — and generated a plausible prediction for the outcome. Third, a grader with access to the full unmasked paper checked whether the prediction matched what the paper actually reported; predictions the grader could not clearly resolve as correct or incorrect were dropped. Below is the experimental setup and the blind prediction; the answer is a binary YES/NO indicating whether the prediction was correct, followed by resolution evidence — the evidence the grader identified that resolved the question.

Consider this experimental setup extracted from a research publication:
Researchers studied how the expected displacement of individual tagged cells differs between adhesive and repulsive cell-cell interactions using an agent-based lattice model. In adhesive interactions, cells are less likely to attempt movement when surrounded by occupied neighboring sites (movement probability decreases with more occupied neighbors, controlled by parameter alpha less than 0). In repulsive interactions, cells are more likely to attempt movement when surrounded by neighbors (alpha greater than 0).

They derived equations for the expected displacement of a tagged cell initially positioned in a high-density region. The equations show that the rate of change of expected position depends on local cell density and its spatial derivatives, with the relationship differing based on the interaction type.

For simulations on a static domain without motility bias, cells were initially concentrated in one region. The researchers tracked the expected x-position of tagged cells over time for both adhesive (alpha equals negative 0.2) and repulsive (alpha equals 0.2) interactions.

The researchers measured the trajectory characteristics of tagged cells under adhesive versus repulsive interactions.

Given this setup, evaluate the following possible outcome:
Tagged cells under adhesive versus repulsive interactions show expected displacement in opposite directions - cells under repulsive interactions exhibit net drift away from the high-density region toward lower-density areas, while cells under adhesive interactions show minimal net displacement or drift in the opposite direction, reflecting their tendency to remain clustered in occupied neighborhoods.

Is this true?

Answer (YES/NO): NO